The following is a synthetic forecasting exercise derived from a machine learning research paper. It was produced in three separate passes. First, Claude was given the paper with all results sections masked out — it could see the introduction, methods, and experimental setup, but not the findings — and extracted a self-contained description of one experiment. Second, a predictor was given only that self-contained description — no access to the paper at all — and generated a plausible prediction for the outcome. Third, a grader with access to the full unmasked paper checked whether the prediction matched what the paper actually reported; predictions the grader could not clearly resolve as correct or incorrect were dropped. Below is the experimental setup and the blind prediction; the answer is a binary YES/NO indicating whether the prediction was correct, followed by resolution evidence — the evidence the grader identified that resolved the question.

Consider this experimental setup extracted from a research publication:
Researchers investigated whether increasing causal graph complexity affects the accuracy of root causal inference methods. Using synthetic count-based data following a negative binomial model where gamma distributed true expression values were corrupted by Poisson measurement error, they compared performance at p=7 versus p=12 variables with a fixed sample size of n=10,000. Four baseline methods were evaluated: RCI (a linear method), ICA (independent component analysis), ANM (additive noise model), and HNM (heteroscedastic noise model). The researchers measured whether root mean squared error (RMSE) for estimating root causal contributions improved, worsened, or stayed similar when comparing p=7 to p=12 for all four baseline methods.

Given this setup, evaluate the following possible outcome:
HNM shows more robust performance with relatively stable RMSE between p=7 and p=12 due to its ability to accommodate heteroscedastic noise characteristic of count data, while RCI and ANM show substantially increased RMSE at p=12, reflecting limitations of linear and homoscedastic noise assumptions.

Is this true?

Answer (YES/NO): NO